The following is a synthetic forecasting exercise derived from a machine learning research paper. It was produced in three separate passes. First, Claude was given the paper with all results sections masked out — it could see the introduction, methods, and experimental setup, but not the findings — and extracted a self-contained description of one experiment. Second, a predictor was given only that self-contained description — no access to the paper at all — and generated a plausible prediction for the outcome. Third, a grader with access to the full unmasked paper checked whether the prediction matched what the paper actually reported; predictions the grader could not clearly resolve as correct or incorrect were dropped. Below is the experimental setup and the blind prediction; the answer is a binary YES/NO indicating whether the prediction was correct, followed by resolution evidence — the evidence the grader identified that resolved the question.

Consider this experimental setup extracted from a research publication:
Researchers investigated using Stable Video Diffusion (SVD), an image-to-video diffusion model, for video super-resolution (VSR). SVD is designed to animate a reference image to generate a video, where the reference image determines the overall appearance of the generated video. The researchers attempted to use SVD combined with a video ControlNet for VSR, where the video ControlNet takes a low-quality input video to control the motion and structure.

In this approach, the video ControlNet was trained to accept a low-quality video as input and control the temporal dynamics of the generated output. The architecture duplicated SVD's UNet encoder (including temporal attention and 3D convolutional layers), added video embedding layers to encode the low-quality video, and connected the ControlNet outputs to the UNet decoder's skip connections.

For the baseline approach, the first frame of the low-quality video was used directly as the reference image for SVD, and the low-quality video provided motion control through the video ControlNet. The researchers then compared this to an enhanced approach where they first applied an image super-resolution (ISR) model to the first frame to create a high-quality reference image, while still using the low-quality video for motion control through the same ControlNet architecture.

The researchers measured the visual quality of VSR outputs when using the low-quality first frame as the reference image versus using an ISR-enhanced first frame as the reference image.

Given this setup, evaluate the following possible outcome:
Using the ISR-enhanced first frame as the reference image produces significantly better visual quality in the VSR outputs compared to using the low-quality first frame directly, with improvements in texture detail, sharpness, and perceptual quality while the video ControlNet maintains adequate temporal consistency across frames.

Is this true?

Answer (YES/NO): YES